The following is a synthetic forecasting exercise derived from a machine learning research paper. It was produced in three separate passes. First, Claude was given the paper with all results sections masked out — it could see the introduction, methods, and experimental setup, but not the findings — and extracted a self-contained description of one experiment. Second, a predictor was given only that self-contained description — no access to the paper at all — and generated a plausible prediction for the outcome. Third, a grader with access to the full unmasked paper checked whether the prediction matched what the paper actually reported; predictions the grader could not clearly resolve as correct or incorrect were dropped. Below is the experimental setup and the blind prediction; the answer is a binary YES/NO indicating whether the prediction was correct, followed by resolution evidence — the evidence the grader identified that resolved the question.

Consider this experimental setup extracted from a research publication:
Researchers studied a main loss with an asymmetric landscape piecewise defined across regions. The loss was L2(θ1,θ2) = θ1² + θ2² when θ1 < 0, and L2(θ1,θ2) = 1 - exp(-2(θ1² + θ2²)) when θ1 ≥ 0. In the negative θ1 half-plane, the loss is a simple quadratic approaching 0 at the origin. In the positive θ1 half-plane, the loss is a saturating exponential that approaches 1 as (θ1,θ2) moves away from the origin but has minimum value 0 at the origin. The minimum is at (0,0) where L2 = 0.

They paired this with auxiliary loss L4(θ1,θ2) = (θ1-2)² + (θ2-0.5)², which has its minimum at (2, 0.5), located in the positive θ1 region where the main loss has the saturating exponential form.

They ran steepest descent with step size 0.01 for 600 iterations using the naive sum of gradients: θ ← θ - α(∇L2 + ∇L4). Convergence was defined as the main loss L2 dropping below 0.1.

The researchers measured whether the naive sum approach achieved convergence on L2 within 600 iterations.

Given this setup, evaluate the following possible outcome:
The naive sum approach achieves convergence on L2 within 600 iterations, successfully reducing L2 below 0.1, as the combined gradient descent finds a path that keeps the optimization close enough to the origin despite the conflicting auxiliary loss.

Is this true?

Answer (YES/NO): NO